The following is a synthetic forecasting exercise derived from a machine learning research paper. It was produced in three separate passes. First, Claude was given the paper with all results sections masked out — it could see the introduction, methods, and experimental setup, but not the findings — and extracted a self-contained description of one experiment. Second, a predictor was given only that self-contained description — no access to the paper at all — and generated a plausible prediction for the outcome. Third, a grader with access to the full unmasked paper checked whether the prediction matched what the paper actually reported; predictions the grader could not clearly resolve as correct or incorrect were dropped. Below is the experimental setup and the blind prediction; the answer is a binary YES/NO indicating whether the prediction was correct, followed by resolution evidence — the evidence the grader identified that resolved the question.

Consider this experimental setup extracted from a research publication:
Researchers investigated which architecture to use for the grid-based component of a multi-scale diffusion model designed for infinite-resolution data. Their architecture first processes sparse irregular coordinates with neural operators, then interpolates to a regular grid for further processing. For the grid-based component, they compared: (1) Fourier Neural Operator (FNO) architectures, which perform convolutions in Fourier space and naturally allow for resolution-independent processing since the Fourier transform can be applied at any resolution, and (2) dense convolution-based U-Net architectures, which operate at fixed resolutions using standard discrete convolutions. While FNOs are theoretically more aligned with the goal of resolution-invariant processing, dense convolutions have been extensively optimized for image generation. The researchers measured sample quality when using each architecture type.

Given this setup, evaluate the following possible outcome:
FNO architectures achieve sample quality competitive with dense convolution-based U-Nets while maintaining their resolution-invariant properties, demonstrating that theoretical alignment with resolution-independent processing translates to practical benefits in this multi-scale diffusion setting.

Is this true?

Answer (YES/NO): NO